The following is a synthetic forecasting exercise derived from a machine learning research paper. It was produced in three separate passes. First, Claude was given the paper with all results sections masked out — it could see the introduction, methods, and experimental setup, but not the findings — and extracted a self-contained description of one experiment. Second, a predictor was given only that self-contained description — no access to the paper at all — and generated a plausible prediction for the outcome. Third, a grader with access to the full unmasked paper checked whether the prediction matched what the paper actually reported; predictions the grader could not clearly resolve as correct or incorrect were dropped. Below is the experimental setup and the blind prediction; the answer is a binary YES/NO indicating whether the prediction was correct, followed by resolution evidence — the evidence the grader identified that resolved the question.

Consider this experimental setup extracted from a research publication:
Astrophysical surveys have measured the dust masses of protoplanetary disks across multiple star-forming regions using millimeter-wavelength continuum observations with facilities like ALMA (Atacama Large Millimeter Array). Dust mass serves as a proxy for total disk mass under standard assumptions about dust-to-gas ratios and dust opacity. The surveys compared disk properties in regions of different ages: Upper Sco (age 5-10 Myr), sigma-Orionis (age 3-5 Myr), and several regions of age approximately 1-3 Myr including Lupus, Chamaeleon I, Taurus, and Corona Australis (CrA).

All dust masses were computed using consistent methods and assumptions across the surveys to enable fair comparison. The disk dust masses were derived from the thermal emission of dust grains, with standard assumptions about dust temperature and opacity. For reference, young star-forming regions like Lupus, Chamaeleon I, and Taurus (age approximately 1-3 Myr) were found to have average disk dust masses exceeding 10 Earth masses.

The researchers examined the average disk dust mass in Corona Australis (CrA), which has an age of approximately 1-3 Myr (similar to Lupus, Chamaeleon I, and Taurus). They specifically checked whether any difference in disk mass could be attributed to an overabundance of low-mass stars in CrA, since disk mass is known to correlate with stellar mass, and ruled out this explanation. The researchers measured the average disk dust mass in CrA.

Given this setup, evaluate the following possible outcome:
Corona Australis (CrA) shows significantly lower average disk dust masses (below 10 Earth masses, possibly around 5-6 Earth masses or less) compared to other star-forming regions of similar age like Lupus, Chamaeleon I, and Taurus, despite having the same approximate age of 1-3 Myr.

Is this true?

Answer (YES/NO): YES